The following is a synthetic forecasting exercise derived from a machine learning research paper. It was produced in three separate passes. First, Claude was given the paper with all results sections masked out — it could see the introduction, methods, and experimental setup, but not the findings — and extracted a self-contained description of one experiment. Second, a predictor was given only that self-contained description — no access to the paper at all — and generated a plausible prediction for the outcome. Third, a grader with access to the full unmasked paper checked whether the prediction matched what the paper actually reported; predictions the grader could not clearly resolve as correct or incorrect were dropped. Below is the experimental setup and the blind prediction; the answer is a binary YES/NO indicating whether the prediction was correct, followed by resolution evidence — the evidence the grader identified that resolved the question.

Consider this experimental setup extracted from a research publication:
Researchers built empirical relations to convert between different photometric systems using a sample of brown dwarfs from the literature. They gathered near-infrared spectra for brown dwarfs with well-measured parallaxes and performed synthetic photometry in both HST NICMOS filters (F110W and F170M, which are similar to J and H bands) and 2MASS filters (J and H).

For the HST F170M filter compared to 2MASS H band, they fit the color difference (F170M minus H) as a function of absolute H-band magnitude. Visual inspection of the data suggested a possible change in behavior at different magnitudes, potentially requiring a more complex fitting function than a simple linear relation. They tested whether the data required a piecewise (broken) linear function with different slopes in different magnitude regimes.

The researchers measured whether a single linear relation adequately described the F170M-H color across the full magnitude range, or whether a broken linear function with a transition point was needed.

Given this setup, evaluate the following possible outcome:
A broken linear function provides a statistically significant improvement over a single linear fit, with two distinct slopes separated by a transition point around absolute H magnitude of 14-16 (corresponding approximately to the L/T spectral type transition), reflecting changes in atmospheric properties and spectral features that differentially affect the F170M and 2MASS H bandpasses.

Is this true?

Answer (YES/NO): NO